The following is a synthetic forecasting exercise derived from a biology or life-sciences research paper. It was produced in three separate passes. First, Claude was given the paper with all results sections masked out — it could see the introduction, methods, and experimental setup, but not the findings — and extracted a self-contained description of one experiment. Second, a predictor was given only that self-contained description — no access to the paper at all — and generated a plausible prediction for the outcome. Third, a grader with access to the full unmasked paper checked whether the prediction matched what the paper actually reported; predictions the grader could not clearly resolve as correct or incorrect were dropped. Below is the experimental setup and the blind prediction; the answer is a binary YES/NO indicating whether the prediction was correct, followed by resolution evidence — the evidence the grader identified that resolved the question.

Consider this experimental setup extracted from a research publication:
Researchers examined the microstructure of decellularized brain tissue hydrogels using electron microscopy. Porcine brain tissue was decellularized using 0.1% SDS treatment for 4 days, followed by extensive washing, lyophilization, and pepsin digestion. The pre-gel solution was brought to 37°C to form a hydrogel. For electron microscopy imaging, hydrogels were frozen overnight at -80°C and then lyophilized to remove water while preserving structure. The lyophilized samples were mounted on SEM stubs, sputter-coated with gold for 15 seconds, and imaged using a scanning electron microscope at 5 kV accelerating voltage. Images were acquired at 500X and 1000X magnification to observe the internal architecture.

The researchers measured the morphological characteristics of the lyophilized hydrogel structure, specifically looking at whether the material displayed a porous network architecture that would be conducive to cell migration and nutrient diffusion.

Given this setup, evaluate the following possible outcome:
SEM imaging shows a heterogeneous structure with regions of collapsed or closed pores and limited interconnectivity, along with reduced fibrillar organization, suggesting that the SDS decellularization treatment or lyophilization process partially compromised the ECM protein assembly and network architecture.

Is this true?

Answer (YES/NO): NO